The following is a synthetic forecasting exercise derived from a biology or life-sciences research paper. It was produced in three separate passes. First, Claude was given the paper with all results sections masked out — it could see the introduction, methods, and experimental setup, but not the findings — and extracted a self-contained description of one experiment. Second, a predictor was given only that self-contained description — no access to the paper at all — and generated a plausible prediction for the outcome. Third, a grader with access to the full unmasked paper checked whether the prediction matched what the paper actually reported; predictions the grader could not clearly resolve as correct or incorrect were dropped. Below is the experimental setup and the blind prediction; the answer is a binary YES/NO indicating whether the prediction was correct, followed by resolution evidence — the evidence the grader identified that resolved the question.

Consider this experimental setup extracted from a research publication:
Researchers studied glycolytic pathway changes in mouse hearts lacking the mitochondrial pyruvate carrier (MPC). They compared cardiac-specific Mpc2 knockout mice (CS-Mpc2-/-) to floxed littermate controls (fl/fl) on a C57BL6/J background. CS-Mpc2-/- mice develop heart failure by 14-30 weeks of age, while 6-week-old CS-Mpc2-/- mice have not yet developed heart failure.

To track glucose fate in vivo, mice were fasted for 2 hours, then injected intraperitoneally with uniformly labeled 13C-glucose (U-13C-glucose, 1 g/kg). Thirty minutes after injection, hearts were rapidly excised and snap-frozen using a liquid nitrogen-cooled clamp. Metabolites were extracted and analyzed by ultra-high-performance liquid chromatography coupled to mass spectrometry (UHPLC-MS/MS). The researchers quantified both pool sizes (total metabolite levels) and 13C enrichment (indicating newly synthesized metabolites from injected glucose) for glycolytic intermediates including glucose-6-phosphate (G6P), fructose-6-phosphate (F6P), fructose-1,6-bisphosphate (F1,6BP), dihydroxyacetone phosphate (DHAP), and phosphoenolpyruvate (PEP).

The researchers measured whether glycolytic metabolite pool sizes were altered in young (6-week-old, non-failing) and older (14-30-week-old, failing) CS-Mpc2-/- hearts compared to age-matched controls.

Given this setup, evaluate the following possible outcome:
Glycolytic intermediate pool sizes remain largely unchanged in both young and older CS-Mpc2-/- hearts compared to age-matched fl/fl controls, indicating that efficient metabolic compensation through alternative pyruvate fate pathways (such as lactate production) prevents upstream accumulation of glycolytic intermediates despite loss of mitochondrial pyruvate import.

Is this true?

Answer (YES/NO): NO